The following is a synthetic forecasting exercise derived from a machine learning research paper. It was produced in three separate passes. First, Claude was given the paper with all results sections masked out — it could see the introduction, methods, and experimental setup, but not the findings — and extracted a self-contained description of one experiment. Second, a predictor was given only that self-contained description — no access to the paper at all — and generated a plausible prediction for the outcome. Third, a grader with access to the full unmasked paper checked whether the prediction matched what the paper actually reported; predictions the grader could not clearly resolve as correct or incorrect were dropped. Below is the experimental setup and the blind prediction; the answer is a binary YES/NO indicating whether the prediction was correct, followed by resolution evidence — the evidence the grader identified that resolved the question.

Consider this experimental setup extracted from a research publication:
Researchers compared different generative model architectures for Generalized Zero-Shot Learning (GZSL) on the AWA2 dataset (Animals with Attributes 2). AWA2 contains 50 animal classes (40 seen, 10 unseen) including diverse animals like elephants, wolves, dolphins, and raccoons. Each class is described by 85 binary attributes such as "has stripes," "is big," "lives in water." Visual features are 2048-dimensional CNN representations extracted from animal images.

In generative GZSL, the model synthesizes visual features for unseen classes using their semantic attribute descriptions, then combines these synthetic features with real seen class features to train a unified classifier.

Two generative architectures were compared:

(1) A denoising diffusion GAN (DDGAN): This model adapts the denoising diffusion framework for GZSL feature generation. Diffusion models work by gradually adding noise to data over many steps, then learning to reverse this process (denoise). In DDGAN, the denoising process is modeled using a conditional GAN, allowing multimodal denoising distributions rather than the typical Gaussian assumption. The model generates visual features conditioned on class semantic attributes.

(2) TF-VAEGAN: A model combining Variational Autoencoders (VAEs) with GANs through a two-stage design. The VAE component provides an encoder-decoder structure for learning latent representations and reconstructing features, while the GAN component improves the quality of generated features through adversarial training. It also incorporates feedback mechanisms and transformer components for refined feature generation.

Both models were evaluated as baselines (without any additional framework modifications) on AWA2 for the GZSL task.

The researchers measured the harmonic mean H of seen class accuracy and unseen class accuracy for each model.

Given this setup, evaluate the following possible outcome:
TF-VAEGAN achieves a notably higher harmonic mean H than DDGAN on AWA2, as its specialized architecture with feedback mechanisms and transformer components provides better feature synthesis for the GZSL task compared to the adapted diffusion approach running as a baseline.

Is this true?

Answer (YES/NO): YES